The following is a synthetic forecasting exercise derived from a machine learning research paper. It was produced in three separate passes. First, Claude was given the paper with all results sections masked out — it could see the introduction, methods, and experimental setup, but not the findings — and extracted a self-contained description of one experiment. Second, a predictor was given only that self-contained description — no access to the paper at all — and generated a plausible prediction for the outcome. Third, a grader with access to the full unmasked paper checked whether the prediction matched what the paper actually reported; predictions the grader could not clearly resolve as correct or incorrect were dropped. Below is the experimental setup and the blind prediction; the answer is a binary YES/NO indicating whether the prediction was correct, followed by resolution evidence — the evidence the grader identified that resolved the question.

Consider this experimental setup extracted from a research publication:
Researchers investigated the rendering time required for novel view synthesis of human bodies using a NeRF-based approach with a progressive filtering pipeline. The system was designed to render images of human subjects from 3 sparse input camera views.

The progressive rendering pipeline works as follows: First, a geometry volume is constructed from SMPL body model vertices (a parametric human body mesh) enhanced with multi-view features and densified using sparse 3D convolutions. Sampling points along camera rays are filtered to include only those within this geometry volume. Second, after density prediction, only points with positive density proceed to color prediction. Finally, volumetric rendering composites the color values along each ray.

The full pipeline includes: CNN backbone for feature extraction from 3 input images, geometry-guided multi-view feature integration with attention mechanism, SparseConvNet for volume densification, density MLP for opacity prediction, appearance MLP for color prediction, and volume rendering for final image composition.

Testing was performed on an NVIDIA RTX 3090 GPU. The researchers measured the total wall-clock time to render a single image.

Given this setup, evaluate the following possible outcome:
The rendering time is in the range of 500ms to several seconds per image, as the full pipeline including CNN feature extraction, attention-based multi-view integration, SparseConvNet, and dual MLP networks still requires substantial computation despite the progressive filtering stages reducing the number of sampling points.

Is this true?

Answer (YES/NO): NO